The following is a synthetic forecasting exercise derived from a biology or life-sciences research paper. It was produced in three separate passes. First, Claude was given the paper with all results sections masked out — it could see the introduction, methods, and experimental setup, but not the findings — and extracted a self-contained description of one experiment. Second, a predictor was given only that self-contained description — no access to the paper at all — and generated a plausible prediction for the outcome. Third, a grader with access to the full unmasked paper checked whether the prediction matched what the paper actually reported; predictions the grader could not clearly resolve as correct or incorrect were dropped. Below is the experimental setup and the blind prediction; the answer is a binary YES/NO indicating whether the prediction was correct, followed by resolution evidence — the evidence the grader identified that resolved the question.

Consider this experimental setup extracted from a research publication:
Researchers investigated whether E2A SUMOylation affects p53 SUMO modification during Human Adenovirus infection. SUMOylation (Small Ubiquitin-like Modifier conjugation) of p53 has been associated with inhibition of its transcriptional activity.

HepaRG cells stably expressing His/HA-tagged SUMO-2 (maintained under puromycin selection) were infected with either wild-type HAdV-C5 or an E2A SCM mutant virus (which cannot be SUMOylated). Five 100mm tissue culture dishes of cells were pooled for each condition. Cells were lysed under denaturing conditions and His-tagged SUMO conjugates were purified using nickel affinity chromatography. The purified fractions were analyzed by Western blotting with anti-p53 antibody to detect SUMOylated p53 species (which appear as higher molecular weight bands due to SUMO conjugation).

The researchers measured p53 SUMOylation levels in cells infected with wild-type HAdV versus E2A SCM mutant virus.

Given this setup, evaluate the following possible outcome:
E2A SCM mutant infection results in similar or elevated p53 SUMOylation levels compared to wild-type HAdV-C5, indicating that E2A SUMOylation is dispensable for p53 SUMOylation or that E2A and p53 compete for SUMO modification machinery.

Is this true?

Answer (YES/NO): NO